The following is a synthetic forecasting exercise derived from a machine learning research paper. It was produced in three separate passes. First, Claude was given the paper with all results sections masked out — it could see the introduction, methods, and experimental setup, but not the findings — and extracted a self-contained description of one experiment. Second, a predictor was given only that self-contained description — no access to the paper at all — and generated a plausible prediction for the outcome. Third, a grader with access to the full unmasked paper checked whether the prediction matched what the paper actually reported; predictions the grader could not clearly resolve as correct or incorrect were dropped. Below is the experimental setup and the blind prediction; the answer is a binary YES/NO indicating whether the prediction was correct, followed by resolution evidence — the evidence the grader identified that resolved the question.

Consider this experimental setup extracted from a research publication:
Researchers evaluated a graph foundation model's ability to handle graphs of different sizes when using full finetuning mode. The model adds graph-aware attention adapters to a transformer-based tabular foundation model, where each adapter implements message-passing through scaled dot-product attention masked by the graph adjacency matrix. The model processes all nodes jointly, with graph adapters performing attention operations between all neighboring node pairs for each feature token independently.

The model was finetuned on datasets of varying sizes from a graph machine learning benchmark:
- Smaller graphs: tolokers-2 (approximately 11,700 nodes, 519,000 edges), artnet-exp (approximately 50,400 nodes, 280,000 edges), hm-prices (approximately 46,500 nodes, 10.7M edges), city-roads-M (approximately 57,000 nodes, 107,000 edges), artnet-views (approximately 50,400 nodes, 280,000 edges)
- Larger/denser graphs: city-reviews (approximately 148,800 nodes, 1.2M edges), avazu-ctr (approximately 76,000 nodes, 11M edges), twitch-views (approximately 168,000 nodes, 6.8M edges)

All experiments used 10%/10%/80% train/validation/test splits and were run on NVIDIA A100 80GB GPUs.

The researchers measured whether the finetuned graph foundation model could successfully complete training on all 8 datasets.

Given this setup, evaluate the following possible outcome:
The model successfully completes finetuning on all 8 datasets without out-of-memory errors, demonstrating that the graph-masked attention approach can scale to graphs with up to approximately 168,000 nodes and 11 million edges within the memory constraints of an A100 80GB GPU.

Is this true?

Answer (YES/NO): NO